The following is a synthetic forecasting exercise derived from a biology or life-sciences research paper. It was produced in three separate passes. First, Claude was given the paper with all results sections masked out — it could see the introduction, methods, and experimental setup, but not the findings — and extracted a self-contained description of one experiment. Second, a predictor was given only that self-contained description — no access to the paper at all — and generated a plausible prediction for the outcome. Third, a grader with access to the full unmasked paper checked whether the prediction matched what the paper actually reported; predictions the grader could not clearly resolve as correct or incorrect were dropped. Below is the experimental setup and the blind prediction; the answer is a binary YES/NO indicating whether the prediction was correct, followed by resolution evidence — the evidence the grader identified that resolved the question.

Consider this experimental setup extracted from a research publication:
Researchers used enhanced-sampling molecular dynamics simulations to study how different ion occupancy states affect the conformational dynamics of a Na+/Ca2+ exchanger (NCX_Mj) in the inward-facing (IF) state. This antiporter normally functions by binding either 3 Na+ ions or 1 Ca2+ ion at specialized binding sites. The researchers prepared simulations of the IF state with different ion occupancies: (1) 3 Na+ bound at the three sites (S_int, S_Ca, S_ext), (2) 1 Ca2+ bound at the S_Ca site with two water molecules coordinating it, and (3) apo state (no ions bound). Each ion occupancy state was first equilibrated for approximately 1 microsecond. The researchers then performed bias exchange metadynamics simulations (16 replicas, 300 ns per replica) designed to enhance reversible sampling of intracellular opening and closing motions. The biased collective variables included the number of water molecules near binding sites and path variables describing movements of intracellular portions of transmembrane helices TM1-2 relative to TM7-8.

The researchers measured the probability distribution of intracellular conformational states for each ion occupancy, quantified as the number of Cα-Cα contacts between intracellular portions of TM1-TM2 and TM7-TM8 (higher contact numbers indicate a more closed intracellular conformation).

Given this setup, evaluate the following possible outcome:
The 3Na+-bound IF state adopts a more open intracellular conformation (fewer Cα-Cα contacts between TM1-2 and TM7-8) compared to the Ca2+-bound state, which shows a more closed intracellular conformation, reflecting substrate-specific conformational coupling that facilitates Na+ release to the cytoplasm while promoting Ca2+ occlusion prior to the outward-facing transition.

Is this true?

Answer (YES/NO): NO